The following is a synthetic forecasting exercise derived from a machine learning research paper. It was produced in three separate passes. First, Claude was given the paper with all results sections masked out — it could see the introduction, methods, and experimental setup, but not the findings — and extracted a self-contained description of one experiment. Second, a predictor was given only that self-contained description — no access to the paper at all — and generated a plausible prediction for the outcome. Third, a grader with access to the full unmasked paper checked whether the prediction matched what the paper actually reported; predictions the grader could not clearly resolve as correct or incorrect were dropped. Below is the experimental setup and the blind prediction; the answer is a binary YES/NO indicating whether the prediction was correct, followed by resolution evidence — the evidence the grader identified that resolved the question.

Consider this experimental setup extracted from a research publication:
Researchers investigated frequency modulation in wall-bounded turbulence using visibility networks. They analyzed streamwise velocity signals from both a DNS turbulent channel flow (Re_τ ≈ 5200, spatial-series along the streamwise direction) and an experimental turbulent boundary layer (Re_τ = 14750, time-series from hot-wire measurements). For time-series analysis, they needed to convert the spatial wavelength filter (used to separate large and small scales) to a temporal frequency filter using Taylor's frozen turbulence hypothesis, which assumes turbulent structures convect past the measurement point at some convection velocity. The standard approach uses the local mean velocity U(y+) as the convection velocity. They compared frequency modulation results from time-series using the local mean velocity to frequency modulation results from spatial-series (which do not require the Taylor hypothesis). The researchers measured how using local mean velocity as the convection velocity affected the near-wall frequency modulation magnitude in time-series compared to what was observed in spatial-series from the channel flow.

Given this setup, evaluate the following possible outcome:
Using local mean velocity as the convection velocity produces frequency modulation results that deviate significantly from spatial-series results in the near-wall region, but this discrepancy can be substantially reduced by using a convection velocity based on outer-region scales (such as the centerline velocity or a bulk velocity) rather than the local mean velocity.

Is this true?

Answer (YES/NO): NO